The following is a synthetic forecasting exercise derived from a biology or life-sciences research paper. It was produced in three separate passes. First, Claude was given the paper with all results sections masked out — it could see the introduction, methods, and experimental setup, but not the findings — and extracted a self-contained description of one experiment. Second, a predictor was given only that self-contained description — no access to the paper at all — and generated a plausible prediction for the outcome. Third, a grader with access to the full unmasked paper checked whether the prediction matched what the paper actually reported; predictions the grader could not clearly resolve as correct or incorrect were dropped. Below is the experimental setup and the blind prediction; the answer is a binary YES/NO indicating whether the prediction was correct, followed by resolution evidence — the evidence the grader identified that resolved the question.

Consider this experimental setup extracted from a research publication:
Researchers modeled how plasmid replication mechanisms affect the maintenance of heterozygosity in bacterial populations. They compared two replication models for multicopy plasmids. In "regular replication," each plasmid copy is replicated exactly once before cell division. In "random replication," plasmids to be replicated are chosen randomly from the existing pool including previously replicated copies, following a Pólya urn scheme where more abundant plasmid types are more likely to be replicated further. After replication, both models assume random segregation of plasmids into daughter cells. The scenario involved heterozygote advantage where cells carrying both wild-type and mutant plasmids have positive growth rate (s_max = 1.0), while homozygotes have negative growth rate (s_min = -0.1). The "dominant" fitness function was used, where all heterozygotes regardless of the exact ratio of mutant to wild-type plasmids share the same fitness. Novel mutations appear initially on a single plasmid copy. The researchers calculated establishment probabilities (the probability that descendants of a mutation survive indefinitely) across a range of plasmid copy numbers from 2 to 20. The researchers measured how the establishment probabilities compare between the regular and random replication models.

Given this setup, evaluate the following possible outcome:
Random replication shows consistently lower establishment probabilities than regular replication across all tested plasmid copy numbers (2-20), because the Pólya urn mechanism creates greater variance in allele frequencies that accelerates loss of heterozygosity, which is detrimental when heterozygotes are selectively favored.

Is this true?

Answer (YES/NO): YES